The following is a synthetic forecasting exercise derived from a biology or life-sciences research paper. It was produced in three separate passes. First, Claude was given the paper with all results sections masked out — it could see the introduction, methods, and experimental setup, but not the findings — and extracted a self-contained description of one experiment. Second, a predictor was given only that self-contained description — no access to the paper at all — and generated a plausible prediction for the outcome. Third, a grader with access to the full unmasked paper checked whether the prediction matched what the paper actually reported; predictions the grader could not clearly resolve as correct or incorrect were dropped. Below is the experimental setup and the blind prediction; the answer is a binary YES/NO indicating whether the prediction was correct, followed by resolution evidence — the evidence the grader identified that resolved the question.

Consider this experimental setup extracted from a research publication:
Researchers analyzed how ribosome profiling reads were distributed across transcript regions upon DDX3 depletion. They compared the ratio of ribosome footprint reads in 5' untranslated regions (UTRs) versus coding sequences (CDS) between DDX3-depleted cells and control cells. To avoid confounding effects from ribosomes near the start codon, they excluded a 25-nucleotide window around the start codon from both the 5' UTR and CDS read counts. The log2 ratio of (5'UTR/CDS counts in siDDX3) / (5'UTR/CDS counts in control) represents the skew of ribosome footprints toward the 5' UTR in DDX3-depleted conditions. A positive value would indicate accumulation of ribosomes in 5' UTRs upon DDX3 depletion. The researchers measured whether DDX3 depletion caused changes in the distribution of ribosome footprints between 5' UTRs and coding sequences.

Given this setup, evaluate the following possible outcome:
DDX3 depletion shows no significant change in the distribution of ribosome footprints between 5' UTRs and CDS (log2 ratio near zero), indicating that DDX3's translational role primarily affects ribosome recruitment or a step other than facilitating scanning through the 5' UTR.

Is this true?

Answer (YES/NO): NO